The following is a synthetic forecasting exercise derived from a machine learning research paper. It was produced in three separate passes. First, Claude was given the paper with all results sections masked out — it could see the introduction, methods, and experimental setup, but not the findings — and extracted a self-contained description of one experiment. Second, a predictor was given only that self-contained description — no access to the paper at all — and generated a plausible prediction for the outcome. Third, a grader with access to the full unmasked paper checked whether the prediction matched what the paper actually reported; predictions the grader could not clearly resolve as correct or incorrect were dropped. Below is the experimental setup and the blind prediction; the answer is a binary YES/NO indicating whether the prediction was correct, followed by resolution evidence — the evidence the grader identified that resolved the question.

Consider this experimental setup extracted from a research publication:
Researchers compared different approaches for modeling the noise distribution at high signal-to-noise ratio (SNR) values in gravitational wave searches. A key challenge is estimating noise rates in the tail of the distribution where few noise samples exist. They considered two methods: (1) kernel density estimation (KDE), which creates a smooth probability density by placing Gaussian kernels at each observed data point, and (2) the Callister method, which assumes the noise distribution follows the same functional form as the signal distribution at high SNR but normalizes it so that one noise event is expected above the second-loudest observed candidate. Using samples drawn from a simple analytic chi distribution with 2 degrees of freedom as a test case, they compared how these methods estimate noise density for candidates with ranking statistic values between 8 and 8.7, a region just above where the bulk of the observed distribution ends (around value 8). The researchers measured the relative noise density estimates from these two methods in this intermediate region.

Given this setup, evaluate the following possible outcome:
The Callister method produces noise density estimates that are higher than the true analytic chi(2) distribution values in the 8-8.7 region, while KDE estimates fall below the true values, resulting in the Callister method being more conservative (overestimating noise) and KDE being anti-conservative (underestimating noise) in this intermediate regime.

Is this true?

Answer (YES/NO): NO